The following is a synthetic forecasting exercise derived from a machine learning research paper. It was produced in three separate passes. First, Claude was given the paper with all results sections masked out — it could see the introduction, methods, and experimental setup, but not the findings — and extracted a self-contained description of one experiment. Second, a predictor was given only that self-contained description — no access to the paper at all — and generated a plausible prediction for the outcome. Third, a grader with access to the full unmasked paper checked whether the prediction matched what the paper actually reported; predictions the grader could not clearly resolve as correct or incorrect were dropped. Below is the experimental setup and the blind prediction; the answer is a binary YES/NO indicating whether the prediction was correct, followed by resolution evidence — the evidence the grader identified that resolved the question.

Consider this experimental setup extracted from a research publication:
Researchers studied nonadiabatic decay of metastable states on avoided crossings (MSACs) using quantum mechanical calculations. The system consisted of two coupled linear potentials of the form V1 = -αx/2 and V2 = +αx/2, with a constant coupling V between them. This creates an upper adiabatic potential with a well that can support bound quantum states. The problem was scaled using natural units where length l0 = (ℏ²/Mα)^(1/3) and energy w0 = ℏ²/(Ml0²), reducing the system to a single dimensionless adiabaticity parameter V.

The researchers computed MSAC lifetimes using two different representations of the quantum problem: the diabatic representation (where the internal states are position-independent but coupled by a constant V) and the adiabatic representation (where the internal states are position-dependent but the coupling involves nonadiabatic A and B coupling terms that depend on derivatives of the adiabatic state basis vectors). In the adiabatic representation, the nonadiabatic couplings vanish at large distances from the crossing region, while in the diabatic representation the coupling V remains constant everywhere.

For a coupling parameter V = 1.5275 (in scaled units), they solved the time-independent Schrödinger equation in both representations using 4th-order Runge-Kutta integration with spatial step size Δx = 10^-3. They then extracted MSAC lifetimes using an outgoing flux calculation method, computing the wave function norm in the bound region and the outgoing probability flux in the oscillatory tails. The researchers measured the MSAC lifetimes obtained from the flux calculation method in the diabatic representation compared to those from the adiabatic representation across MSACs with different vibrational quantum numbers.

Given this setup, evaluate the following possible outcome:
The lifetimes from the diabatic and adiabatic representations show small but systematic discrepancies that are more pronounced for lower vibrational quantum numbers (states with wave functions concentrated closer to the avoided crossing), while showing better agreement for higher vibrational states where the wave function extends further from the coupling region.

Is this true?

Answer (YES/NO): NO